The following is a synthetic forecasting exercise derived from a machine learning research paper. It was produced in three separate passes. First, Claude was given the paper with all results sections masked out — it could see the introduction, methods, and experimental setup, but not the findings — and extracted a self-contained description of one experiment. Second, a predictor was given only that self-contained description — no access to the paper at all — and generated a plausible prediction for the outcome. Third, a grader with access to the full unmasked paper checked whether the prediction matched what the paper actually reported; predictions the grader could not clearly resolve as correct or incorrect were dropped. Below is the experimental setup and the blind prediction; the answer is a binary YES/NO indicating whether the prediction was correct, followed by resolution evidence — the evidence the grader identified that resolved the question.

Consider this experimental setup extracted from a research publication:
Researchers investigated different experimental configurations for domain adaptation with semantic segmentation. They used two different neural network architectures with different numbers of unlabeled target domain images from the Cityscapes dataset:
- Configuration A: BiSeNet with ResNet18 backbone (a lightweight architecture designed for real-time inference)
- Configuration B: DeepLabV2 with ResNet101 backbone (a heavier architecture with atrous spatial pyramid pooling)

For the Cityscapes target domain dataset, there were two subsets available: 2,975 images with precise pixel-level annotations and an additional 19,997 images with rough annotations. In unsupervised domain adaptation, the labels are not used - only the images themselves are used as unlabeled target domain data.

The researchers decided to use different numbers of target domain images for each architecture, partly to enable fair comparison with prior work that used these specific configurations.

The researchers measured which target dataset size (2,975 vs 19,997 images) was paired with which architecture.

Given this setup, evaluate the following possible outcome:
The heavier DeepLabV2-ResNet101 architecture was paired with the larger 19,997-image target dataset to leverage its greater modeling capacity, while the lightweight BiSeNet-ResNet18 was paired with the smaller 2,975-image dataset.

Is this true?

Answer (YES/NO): NO